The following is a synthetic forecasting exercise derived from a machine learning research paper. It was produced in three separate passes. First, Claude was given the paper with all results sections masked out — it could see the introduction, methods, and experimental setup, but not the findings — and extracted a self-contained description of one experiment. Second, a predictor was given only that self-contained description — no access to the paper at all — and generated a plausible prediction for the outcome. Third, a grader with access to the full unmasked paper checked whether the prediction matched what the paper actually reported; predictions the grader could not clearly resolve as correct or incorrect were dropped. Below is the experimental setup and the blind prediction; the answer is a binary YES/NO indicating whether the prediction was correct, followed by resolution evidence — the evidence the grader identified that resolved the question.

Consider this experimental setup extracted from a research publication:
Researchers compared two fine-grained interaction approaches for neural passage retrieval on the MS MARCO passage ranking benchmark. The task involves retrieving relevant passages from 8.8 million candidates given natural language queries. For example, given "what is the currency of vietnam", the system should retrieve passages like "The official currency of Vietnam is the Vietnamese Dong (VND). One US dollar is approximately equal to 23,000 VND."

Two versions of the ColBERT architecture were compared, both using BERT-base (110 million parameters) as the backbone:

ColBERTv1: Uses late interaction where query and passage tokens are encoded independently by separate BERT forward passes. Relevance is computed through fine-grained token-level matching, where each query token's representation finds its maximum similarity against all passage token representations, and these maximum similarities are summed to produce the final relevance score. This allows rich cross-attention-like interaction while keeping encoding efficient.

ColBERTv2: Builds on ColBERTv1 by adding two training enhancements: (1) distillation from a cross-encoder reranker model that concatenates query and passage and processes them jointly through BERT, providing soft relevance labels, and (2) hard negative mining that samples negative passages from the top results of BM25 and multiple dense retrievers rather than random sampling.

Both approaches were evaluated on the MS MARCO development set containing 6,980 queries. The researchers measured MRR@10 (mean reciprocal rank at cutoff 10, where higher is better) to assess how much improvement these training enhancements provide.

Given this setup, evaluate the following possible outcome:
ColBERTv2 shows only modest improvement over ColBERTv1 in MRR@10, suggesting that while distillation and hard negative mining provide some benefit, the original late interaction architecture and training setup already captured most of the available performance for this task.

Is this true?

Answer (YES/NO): NO